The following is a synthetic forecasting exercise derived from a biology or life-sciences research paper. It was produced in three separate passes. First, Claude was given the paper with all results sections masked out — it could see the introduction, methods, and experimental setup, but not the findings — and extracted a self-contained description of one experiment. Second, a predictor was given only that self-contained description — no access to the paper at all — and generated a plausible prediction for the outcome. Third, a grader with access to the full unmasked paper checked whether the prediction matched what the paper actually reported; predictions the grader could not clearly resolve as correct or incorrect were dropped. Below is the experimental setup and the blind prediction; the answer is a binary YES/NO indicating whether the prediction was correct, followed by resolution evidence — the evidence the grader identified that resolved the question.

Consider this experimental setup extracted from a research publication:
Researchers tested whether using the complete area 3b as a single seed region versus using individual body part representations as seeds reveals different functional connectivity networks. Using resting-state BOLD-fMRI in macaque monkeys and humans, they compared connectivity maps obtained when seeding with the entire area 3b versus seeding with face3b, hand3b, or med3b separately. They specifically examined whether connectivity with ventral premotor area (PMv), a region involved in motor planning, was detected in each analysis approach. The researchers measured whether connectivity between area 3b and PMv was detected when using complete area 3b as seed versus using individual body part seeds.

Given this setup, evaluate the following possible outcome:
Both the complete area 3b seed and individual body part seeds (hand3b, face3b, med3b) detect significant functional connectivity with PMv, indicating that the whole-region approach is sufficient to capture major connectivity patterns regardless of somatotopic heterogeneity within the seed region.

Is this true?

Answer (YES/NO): NO